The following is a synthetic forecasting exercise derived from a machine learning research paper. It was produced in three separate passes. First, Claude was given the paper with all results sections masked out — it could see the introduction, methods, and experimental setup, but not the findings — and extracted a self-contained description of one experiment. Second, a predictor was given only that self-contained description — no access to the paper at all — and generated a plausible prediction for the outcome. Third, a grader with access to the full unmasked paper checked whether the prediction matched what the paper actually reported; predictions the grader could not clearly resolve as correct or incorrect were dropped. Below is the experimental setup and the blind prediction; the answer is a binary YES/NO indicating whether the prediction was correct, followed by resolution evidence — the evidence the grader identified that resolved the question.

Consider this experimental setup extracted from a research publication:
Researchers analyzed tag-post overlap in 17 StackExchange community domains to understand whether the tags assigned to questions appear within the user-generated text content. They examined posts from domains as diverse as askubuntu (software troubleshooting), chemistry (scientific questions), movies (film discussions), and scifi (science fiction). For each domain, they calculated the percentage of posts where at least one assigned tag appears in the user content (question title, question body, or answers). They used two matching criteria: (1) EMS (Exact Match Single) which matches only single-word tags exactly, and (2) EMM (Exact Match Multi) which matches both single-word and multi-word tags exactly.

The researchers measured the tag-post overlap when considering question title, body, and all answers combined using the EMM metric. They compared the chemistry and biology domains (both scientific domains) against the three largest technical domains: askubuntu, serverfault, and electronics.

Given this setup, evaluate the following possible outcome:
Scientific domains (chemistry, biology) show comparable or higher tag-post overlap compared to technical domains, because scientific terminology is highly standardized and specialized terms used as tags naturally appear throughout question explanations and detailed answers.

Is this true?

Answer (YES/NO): NO